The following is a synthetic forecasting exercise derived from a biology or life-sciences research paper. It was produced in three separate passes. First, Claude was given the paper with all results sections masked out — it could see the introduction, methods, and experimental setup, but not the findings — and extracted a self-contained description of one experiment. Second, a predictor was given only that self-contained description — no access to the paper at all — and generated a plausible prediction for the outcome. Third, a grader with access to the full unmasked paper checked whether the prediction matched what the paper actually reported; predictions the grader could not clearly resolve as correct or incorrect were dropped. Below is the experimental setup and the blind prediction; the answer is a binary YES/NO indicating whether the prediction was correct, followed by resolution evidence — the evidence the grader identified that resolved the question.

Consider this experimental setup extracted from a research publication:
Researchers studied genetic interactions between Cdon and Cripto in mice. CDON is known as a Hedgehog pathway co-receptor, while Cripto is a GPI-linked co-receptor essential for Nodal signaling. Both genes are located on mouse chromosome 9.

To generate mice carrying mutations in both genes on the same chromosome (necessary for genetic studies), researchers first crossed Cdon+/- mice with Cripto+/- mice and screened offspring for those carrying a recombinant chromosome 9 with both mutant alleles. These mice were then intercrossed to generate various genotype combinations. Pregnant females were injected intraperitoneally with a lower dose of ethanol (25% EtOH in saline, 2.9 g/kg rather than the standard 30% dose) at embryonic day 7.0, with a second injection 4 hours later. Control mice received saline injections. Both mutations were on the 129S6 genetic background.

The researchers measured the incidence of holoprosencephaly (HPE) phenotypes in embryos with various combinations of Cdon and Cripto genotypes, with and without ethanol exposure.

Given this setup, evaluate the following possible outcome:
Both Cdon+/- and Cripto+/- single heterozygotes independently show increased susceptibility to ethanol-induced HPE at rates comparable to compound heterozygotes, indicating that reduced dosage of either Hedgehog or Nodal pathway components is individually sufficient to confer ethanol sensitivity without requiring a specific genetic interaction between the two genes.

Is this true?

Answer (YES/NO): NO